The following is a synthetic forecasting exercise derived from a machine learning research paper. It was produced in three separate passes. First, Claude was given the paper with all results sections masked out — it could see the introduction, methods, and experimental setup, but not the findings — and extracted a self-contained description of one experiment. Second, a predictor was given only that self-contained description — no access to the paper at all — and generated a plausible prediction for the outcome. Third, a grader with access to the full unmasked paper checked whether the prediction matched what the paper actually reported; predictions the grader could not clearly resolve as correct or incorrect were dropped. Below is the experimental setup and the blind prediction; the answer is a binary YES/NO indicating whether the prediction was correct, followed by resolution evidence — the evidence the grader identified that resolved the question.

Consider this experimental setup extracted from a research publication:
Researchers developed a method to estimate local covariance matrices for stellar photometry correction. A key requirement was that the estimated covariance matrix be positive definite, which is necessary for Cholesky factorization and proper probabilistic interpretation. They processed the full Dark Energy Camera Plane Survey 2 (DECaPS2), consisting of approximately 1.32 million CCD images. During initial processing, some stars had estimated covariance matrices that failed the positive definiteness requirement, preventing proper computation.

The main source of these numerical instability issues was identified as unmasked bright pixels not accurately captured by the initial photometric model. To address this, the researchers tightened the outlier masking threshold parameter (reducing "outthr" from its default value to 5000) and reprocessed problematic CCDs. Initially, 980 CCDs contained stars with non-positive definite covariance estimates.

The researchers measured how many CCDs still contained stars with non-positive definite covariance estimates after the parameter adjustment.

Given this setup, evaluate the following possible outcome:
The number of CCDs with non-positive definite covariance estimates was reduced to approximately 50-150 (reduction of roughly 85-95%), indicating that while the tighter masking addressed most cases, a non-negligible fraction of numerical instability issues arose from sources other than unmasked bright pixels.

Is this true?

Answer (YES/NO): NO